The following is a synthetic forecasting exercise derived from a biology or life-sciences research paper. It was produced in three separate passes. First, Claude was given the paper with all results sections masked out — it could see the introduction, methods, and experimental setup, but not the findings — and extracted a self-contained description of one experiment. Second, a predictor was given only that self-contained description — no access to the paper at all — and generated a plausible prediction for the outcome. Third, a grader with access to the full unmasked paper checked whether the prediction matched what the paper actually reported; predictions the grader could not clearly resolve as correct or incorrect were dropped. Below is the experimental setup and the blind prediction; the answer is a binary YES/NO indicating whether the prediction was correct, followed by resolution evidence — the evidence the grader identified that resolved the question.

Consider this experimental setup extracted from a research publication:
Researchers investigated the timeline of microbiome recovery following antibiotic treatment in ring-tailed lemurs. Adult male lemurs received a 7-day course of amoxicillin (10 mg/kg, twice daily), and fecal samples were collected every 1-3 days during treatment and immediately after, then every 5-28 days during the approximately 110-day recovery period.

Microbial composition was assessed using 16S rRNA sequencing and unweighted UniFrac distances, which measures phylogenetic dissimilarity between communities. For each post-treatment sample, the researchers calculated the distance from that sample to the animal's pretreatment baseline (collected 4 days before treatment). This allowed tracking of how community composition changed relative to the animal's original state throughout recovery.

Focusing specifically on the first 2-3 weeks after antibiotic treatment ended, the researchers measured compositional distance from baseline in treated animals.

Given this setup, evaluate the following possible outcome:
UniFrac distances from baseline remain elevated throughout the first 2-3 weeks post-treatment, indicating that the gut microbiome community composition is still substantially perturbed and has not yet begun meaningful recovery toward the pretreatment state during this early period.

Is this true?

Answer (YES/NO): NO